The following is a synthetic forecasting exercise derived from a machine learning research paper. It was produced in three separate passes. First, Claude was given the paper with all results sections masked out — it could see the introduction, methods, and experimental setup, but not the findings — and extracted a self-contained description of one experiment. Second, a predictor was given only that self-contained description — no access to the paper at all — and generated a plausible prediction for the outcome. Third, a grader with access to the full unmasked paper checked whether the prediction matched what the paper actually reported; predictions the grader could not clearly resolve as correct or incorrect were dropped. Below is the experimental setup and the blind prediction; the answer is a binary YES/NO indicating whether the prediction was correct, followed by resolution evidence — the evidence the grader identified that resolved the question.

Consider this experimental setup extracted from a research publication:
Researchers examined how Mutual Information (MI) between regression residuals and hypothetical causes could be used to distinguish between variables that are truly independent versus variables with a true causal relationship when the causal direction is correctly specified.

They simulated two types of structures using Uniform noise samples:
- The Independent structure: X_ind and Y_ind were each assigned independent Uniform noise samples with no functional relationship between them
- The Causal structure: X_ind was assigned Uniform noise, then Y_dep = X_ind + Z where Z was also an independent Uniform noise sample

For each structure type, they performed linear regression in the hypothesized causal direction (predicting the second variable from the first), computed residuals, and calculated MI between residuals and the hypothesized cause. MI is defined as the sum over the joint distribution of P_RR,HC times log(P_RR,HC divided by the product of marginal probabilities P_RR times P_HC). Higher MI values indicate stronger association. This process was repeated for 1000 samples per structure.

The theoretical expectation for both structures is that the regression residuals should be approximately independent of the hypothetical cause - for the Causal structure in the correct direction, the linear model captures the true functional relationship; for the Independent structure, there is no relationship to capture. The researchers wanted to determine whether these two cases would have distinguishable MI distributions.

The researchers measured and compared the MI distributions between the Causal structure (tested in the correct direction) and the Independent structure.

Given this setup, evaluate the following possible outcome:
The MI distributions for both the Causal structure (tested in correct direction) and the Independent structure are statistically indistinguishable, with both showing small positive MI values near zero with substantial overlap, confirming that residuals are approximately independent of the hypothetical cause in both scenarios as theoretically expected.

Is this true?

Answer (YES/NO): YES